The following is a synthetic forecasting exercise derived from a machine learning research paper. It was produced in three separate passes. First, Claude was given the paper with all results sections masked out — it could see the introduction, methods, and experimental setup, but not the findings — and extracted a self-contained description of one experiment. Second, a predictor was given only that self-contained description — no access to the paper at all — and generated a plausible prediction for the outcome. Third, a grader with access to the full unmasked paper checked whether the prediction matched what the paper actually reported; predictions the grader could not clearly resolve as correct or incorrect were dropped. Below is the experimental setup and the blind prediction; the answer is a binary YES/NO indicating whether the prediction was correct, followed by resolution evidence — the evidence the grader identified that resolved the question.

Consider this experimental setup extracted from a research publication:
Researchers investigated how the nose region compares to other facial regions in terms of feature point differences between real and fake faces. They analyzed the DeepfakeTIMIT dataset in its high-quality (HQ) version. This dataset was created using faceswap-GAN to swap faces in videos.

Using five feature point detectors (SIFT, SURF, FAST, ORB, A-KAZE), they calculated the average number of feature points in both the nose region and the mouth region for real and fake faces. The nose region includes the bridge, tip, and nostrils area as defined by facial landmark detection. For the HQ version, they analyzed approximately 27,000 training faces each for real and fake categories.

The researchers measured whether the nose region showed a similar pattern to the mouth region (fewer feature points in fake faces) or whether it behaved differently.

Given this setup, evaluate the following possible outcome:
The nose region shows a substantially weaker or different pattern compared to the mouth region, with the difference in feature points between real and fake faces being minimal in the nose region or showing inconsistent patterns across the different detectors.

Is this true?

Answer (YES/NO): YES